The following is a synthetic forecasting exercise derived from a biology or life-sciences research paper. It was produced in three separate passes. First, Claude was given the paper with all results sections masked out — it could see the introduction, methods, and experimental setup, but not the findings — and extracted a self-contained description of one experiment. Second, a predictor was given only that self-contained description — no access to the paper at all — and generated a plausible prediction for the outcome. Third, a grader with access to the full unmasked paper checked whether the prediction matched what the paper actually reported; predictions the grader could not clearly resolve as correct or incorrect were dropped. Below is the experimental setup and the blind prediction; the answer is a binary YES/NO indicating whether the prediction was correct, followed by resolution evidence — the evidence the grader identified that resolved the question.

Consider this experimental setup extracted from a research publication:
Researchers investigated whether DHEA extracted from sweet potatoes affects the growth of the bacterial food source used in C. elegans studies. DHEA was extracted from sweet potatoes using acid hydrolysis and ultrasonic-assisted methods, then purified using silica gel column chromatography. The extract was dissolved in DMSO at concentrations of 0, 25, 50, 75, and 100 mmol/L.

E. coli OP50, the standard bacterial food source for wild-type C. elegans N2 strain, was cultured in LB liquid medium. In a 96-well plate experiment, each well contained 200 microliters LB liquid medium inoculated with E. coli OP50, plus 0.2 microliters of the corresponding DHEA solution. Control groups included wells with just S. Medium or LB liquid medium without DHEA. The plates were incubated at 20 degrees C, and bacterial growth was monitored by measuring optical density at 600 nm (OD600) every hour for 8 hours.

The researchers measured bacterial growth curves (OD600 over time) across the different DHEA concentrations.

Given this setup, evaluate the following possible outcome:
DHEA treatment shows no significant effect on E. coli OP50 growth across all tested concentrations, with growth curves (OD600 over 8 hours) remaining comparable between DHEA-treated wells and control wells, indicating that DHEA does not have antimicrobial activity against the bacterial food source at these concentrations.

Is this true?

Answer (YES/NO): YES